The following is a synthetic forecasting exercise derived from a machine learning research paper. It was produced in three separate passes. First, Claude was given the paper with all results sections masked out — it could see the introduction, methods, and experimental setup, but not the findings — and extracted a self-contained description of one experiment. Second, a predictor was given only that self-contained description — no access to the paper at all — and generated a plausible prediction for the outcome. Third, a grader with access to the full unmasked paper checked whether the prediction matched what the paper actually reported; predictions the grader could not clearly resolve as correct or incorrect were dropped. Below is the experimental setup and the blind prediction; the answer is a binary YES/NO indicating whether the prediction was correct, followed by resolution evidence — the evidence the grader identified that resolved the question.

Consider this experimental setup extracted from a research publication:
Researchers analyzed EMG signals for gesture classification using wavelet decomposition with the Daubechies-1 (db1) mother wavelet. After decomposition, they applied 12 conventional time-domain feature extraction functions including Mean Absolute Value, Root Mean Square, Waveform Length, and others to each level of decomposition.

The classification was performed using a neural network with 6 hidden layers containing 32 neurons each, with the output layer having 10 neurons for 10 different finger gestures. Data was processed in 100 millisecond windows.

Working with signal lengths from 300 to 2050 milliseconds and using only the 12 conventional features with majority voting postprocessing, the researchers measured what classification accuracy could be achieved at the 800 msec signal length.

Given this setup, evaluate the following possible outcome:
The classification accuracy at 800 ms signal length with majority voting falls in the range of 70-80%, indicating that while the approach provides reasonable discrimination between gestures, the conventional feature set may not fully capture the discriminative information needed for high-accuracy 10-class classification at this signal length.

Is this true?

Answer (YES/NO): NO